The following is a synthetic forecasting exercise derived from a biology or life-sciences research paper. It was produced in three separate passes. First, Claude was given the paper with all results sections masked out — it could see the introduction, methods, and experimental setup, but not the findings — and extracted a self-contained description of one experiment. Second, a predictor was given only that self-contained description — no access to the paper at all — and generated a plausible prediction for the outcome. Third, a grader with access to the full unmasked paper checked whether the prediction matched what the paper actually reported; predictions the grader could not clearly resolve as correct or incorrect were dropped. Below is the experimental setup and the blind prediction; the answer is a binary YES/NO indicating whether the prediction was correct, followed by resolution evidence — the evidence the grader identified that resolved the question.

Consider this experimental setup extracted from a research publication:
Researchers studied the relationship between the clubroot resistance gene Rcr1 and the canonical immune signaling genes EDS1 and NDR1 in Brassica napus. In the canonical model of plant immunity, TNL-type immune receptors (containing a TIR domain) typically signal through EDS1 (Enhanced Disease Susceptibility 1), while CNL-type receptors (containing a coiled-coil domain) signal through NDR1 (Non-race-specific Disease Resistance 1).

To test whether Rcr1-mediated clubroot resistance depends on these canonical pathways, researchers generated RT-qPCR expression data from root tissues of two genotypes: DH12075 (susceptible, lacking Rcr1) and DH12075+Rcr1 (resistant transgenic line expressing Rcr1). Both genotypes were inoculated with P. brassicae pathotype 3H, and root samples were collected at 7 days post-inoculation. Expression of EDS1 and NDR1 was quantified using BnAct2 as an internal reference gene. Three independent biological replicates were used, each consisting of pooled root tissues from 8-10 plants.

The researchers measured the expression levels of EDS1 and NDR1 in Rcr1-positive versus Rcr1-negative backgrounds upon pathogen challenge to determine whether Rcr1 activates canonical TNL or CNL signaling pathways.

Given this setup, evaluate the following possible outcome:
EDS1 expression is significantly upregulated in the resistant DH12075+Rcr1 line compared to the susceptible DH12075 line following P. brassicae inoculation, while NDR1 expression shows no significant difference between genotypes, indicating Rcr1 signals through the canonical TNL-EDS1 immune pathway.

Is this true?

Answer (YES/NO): NO